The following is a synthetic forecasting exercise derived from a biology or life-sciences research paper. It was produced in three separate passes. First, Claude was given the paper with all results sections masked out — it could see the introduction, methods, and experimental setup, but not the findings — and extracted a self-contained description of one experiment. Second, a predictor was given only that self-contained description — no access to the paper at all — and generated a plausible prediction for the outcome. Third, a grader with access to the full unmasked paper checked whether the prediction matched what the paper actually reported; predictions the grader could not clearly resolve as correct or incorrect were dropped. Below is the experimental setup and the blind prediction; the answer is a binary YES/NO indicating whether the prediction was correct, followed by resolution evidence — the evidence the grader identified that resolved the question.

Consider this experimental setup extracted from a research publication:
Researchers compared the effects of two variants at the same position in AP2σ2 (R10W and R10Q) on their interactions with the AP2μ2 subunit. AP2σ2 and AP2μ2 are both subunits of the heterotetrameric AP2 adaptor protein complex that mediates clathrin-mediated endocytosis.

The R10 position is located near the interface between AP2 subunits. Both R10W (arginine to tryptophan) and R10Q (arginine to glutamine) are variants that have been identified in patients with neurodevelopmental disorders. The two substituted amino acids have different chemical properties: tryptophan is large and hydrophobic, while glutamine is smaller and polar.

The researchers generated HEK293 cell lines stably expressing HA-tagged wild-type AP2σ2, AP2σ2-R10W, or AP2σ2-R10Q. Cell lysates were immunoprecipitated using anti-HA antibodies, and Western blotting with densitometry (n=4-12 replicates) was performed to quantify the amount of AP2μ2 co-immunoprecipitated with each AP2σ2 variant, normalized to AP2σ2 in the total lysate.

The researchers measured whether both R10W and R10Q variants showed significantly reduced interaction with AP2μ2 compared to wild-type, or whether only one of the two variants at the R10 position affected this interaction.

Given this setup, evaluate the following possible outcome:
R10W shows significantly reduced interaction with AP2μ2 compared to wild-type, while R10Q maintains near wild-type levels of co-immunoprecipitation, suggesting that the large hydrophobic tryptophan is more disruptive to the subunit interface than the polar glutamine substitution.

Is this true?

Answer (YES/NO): NO